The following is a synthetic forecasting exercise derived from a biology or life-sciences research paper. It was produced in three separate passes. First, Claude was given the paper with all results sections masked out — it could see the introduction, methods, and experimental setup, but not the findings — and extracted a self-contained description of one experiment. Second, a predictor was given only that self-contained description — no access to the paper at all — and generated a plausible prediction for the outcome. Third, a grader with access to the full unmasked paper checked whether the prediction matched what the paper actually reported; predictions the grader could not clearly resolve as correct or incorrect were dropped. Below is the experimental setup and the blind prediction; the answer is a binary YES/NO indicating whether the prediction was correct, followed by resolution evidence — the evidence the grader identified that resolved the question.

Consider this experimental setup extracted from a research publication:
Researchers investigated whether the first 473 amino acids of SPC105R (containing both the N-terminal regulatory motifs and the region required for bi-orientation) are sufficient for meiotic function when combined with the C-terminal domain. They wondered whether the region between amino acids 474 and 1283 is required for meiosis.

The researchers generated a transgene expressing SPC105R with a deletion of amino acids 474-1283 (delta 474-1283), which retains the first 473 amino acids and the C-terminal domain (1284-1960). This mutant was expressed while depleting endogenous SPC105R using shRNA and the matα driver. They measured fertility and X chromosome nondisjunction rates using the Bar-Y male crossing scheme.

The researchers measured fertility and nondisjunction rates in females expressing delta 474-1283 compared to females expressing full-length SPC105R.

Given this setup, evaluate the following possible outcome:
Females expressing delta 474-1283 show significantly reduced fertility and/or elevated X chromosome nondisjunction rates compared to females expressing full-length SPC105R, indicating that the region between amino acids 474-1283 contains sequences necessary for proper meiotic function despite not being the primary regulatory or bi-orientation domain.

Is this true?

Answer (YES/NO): YES